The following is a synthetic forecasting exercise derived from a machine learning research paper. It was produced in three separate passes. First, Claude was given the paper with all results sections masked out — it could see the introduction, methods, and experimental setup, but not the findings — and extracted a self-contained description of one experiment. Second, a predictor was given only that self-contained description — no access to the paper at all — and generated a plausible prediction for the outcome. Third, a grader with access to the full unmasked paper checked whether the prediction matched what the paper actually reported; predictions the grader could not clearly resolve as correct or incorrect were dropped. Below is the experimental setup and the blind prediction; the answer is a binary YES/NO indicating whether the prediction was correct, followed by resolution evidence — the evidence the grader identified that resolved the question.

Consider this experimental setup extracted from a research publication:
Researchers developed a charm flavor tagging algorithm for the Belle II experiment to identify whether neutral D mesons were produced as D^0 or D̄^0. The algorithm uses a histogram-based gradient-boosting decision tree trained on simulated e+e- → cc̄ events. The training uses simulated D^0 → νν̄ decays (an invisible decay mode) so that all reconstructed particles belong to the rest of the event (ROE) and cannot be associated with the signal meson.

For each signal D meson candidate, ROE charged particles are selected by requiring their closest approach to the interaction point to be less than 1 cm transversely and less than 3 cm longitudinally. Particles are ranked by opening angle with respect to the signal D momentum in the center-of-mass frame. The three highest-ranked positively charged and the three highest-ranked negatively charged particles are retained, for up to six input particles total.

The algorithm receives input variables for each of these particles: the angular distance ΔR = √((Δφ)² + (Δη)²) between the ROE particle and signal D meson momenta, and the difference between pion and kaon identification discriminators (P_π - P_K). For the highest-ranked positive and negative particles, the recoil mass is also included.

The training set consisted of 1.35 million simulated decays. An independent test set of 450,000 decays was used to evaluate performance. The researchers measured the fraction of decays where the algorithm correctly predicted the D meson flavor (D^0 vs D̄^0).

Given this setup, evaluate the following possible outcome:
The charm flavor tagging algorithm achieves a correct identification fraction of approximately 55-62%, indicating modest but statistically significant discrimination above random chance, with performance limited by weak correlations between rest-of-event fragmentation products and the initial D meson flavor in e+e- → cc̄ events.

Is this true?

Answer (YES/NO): NO